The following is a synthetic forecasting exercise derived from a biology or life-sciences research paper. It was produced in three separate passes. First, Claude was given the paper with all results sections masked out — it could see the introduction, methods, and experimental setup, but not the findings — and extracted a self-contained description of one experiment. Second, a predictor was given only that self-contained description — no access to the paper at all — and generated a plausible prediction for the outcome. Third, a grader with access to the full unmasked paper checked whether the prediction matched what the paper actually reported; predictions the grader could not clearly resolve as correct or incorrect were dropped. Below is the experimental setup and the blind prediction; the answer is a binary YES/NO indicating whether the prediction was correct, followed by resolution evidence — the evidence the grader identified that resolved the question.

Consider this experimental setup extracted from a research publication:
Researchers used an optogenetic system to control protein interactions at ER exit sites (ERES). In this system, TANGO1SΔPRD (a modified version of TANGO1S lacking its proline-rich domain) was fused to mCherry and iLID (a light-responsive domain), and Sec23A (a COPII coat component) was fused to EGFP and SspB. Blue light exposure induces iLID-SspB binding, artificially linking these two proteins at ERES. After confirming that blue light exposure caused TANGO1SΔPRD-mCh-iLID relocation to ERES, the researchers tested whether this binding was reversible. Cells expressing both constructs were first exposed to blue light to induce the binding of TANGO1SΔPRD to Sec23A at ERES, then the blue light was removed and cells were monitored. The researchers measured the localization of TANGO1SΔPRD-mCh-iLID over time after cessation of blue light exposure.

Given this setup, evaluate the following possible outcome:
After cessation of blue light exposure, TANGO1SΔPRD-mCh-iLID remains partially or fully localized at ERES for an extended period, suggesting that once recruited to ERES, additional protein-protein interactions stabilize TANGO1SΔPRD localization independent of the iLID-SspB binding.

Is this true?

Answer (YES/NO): NO